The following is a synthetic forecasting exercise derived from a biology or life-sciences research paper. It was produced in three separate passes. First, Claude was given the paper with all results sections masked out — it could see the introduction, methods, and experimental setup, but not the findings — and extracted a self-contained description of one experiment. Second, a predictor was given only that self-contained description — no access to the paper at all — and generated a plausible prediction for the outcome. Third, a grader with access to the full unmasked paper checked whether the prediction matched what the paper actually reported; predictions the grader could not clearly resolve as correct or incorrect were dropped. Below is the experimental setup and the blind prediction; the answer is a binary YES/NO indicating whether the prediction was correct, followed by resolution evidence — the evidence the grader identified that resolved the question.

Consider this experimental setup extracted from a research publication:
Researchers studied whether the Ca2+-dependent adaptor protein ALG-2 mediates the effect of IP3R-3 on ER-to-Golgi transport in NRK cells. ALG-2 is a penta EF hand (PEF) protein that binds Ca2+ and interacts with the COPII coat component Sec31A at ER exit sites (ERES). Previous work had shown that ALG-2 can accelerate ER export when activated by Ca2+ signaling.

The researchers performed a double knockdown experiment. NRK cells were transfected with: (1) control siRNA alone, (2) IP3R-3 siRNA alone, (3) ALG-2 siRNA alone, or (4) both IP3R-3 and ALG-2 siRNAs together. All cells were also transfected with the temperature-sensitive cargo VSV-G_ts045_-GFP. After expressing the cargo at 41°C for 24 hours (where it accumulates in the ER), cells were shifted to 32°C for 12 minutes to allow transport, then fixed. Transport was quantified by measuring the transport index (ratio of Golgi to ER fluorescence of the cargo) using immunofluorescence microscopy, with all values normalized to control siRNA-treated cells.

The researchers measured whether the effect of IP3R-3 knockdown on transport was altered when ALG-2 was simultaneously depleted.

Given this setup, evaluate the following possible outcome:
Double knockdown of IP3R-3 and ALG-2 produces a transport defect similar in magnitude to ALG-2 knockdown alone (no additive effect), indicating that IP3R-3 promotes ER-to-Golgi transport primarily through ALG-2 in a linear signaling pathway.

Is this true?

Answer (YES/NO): NO